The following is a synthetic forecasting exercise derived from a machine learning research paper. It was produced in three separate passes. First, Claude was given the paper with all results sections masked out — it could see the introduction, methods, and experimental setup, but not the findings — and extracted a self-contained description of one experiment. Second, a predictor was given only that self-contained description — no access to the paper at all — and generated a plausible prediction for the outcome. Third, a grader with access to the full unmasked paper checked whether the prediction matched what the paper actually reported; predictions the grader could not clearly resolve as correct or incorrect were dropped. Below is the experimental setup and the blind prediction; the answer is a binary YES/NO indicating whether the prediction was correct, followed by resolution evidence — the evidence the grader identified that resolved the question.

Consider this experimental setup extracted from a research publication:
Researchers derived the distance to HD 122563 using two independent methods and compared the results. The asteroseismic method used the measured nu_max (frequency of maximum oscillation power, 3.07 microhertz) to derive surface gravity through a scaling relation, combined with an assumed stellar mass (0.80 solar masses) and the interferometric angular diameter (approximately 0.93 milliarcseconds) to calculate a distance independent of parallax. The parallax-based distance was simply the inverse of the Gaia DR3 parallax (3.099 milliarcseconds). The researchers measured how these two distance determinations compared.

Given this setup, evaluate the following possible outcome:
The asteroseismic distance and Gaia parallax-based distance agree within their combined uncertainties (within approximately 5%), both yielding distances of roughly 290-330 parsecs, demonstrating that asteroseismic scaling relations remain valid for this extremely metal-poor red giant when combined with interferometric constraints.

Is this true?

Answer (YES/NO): NO